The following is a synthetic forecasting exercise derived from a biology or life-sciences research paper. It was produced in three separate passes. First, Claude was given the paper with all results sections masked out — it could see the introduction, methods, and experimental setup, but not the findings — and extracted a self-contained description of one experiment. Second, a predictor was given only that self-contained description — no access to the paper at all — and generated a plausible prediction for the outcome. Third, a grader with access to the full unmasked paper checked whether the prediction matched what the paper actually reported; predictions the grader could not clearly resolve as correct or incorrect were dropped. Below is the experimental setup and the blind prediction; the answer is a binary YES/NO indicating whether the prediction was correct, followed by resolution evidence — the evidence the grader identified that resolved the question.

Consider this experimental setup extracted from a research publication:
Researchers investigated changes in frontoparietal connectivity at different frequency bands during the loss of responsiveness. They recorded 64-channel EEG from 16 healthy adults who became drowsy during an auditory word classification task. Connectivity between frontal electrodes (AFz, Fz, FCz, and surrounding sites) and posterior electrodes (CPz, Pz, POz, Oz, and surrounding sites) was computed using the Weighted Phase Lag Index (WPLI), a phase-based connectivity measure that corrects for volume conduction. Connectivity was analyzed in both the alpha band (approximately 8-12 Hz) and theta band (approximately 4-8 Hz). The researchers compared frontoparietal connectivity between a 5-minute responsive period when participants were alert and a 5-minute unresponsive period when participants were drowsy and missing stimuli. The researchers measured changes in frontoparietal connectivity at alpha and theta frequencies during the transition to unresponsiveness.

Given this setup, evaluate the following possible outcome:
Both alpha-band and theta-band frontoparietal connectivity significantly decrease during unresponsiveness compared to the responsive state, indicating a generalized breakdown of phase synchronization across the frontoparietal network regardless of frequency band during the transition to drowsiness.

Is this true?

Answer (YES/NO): NO